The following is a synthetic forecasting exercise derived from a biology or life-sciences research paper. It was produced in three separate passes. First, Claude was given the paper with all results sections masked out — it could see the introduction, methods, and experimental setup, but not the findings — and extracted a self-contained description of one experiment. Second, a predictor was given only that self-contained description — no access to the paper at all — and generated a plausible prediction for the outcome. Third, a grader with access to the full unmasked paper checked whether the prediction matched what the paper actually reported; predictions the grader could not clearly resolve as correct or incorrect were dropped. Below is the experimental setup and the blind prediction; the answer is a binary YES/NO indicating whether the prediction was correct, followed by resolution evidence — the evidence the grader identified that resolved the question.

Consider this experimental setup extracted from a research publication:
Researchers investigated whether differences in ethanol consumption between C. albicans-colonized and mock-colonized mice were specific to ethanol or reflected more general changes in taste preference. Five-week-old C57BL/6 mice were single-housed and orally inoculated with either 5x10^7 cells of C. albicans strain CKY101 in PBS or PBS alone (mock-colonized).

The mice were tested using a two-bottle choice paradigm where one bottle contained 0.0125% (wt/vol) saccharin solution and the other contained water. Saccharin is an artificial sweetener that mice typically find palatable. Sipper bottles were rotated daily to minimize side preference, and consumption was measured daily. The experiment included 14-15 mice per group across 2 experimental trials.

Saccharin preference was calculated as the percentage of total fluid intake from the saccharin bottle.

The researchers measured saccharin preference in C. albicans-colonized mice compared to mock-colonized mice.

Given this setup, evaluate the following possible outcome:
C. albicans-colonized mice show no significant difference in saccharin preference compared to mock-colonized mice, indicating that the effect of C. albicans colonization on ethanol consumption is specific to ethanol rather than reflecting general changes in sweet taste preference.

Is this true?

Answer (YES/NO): YES